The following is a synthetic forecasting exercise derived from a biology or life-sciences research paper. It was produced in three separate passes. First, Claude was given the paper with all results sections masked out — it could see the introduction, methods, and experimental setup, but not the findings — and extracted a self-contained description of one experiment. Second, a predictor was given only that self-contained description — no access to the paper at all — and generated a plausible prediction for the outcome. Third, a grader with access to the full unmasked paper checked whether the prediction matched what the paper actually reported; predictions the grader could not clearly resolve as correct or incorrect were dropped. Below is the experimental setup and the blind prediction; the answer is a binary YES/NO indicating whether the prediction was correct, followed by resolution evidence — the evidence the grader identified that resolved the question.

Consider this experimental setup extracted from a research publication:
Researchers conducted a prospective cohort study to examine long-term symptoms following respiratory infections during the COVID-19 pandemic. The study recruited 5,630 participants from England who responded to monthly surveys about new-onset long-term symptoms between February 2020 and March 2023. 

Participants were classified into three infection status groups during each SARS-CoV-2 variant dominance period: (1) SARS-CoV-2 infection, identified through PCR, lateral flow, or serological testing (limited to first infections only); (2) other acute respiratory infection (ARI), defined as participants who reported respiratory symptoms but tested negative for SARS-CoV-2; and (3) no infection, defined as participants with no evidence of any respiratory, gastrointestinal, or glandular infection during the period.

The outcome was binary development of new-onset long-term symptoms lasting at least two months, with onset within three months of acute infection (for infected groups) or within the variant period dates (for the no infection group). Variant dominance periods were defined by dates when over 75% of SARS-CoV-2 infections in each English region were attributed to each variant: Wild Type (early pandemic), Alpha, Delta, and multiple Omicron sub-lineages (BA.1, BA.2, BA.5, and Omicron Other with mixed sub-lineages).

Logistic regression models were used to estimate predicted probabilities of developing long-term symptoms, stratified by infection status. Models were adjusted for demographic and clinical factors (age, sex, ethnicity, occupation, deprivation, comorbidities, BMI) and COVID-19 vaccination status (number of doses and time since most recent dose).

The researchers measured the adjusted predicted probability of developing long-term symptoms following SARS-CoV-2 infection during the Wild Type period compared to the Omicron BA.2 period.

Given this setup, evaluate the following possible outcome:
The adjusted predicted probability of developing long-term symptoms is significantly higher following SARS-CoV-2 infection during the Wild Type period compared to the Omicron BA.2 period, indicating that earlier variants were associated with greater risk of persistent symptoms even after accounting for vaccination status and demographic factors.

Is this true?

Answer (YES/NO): NO